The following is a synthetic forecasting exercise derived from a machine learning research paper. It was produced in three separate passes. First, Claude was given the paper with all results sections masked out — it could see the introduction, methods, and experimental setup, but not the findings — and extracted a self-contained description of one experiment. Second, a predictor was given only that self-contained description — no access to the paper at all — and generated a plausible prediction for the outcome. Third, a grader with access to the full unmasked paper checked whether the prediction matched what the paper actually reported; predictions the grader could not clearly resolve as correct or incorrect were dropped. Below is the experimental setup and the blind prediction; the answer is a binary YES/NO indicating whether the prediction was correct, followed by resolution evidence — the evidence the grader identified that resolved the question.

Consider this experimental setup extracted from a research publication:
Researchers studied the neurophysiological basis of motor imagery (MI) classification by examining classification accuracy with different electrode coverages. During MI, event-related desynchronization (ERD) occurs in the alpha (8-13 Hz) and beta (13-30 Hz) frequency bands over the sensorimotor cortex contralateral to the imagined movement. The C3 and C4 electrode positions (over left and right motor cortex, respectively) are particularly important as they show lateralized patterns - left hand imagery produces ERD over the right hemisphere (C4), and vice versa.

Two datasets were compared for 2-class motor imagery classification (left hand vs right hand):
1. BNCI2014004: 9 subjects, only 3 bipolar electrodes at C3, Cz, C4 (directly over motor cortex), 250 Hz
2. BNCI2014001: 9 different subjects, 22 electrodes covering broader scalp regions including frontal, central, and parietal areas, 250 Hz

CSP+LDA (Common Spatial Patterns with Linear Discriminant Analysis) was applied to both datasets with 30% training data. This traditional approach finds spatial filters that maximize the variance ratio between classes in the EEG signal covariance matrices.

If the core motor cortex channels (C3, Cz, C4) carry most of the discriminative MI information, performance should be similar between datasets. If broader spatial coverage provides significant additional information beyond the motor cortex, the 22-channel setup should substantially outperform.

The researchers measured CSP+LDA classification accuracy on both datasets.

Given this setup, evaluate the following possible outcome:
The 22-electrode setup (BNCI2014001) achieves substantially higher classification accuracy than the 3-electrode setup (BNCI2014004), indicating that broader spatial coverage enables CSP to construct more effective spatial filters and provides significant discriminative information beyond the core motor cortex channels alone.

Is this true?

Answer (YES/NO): NO